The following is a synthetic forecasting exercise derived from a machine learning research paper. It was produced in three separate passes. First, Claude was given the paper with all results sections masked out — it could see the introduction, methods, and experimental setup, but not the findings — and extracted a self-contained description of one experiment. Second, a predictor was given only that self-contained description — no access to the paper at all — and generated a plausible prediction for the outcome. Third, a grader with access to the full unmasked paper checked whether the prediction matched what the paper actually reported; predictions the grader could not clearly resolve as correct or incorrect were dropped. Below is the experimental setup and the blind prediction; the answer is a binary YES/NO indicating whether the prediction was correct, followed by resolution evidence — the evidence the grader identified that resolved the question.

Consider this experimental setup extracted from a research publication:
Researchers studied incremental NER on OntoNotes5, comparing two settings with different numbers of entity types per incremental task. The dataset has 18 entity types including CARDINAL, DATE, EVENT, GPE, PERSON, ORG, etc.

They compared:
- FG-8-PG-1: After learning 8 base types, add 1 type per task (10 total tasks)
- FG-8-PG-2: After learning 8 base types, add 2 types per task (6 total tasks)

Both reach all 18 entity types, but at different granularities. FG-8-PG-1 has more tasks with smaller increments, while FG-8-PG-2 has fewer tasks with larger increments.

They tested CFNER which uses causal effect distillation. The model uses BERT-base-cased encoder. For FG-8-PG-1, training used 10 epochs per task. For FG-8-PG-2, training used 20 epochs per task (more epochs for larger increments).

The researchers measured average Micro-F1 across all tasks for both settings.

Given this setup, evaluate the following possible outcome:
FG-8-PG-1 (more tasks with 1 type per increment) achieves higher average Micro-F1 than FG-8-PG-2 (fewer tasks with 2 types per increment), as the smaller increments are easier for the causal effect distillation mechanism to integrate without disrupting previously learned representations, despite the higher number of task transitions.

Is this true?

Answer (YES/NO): NO